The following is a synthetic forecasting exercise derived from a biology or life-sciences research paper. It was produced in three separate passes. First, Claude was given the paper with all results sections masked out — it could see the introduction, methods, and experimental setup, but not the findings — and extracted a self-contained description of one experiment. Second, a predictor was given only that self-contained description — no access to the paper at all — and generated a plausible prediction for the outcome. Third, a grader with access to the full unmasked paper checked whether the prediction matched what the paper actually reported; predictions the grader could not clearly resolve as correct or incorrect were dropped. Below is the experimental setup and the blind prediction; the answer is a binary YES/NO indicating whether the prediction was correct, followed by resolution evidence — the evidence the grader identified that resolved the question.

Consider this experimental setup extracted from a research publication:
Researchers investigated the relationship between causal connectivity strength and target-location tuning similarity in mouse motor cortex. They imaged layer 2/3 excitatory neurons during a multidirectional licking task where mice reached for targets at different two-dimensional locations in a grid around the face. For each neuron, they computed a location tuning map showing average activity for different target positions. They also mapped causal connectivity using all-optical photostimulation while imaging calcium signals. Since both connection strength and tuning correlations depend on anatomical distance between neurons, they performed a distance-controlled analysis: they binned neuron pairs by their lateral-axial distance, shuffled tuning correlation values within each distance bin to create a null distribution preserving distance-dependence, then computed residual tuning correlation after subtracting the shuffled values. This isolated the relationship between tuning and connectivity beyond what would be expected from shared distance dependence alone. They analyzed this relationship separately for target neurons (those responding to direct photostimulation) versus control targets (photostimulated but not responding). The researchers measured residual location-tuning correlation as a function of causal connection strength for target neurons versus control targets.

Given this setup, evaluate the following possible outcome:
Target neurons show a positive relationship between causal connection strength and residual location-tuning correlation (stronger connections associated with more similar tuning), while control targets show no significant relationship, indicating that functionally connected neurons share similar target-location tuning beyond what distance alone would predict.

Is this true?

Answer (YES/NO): YES